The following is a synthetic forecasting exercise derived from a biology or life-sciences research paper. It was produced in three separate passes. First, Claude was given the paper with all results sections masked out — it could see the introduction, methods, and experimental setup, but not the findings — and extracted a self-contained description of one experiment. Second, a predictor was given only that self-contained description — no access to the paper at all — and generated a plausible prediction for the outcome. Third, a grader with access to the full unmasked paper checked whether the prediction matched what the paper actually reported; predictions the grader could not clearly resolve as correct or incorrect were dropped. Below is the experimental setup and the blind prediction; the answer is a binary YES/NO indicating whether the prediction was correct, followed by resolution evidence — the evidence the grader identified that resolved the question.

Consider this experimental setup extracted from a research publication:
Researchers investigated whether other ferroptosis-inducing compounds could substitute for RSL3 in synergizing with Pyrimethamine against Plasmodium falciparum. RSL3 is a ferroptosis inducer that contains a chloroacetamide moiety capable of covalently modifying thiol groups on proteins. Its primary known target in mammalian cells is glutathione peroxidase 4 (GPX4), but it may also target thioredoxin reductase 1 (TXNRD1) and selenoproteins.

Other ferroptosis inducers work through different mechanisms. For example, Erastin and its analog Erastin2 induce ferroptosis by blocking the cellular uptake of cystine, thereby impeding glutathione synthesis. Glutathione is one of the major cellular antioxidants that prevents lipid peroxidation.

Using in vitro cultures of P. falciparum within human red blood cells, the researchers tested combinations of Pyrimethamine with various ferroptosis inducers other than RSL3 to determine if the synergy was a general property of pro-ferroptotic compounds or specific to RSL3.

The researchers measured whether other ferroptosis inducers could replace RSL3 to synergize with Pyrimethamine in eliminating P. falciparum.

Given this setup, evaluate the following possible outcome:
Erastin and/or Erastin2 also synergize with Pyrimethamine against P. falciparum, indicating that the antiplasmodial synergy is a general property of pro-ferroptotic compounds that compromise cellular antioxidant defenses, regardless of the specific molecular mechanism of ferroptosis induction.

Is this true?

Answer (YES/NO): NO